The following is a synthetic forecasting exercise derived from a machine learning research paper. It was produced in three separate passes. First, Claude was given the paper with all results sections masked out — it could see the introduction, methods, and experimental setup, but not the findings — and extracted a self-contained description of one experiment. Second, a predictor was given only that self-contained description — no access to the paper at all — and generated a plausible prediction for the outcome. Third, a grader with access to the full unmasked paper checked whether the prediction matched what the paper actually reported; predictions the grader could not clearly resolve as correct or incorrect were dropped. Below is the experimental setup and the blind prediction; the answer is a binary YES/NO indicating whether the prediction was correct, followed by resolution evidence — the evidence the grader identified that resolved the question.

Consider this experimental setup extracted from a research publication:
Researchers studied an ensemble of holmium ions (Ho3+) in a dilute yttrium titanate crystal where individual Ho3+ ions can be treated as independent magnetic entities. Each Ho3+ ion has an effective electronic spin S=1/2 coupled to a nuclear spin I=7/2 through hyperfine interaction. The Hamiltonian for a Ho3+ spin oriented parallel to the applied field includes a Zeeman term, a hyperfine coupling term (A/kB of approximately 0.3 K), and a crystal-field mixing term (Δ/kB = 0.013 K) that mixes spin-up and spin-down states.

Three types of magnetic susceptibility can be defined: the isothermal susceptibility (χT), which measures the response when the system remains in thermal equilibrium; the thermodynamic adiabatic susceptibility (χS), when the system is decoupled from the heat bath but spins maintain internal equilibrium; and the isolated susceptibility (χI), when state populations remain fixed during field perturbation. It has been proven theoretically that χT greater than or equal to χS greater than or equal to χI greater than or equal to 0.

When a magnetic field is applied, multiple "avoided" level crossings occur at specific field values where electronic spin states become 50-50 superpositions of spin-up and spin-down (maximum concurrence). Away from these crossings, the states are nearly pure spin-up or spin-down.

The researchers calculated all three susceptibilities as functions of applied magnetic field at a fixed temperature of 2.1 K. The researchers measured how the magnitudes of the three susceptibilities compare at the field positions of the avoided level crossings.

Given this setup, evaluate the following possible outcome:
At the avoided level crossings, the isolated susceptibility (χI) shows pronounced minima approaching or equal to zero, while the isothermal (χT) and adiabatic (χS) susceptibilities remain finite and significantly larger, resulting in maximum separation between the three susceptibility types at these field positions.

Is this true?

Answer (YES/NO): NO